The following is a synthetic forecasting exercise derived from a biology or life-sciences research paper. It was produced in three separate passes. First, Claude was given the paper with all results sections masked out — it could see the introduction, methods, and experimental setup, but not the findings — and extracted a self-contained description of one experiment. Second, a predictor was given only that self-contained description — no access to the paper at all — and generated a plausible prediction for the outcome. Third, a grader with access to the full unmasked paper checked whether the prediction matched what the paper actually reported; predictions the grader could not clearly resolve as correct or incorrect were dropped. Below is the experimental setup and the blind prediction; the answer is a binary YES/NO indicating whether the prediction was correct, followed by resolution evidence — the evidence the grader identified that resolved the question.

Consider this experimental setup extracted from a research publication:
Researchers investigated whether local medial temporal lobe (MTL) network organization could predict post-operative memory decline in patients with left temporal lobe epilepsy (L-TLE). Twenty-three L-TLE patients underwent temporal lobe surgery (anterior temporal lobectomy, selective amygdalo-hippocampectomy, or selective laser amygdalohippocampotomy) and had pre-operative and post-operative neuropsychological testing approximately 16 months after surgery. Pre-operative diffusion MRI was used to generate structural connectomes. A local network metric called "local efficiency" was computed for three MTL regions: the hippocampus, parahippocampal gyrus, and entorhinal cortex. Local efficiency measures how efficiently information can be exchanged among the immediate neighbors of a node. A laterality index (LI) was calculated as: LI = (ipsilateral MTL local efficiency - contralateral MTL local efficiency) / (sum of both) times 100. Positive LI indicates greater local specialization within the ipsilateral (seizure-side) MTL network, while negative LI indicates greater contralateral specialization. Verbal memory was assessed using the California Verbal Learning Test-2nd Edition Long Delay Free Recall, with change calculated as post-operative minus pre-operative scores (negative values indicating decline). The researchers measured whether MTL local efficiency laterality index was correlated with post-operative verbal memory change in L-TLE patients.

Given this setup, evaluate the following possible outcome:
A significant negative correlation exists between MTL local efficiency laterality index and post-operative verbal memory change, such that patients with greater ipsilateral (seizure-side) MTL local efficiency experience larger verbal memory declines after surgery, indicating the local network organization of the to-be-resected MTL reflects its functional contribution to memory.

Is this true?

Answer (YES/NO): YES